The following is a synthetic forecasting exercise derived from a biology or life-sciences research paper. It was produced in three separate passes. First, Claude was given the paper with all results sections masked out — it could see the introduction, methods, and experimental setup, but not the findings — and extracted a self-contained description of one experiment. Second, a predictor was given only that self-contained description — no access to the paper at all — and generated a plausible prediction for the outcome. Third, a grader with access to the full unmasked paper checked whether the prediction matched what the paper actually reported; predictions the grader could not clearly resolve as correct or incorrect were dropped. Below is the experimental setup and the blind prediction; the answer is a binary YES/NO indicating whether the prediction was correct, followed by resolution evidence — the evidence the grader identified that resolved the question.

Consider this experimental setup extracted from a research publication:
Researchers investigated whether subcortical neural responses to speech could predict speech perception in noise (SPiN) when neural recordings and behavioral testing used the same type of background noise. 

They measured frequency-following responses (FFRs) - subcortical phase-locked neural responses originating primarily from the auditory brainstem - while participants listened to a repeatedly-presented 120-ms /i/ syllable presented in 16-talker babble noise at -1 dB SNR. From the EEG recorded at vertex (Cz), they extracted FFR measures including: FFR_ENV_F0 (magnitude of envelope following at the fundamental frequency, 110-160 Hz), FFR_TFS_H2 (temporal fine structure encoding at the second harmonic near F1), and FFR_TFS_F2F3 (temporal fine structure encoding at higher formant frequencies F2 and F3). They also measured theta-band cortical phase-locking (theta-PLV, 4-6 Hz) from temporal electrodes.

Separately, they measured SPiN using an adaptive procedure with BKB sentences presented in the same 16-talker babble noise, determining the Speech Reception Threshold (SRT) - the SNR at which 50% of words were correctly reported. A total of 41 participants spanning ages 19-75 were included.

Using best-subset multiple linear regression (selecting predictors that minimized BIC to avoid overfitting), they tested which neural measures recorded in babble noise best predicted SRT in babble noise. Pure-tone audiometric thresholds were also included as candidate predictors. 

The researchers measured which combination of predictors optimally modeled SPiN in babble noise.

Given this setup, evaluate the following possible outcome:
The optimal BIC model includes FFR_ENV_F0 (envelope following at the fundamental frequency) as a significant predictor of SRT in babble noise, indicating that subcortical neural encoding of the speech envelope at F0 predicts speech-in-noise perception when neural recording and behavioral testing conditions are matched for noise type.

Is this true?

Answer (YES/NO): NO